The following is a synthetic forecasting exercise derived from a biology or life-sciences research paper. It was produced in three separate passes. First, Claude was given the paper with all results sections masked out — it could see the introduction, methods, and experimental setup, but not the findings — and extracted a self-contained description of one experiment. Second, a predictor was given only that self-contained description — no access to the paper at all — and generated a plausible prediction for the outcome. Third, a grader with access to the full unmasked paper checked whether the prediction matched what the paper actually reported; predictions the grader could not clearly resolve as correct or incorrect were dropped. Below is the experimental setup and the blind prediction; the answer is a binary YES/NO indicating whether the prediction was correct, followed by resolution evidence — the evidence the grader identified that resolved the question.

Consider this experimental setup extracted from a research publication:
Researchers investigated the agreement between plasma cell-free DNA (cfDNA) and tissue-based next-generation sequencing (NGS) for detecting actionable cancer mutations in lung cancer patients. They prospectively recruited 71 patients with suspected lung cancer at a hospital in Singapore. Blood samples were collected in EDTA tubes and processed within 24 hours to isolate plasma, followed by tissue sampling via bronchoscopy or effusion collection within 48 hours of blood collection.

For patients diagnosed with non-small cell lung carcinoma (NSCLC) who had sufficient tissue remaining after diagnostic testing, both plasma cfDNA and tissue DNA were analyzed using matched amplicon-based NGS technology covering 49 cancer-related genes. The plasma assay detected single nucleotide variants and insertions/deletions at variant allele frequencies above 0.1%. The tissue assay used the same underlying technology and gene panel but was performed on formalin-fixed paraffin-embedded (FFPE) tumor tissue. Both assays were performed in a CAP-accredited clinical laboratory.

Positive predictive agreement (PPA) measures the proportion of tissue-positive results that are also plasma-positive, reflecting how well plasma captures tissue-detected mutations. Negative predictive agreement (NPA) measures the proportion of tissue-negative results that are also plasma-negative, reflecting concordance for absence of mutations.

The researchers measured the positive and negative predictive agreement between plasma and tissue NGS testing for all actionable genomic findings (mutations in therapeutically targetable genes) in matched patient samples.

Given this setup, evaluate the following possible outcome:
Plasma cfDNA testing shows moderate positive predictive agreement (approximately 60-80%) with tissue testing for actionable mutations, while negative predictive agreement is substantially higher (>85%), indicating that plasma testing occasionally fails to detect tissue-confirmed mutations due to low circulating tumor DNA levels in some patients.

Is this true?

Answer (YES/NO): NO